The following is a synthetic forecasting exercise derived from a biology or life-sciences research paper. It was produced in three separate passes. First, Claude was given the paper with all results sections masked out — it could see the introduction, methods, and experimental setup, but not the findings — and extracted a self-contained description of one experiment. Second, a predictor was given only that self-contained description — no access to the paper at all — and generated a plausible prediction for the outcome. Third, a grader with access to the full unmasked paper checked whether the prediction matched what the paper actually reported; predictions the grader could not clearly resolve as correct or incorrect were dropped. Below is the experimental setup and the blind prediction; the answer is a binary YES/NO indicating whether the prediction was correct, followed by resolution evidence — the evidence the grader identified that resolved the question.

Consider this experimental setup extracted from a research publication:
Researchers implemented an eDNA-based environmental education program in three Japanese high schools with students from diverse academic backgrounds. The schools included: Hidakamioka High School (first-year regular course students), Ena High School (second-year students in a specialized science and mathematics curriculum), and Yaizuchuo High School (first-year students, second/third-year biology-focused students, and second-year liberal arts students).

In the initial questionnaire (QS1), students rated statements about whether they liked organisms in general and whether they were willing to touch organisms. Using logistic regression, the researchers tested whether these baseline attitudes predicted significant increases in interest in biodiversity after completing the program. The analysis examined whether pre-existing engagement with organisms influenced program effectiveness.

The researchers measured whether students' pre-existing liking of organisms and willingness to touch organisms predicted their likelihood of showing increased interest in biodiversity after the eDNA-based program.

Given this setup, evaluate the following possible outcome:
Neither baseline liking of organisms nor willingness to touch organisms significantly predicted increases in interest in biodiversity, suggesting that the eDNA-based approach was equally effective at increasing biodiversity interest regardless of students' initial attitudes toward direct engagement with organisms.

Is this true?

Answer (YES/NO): NO